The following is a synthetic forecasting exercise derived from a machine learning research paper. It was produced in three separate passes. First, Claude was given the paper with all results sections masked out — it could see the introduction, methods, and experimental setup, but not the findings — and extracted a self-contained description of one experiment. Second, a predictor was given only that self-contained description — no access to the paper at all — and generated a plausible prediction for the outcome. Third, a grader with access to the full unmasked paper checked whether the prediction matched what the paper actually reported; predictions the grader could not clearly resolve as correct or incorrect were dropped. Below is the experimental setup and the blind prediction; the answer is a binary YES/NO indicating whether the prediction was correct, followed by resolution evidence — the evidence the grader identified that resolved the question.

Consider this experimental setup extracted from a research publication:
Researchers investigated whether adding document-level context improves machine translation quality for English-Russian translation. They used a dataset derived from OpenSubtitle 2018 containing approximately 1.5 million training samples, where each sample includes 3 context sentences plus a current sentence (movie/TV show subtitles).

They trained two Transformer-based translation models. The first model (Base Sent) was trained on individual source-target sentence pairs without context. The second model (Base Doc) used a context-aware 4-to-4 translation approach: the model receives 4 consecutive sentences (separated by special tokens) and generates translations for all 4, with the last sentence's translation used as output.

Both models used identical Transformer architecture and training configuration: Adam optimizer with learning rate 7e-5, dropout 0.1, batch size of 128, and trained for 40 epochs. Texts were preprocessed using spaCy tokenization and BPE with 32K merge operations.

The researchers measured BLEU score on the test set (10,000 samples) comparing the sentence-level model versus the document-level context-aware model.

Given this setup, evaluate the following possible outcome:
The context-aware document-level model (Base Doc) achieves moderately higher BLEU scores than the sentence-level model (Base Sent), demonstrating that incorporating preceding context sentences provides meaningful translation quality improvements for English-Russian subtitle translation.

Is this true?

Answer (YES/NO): NO